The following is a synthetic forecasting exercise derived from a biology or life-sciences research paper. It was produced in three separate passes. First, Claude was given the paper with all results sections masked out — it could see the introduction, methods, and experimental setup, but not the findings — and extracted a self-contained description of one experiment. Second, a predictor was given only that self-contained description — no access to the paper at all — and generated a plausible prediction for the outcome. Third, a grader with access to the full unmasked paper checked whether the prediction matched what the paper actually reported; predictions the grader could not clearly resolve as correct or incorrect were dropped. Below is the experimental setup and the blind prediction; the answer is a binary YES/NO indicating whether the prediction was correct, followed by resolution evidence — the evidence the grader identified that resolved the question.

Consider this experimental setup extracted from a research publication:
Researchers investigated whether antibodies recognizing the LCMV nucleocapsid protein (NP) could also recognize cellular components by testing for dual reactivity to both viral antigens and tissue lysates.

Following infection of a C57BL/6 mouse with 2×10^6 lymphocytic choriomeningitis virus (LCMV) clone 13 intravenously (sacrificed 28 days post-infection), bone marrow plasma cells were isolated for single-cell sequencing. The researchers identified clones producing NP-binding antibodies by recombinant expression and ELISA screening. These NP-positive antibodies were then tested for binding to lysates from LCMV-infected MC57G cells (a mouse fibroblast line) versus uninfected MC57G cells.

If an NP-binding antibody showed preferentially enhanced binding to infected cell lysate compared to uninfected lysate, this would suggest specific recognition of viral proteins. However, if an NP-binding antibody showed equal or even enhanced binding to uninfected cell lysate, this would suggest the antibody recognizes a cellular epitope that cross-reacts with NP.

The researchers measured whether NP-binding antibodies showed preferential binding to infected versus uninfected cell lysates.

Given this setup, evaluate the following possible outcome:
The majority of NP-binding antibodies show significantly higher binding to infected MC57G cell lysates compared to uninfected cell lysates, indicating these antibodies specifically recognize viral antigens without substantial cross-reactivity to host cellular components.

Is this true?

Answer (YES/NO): YES